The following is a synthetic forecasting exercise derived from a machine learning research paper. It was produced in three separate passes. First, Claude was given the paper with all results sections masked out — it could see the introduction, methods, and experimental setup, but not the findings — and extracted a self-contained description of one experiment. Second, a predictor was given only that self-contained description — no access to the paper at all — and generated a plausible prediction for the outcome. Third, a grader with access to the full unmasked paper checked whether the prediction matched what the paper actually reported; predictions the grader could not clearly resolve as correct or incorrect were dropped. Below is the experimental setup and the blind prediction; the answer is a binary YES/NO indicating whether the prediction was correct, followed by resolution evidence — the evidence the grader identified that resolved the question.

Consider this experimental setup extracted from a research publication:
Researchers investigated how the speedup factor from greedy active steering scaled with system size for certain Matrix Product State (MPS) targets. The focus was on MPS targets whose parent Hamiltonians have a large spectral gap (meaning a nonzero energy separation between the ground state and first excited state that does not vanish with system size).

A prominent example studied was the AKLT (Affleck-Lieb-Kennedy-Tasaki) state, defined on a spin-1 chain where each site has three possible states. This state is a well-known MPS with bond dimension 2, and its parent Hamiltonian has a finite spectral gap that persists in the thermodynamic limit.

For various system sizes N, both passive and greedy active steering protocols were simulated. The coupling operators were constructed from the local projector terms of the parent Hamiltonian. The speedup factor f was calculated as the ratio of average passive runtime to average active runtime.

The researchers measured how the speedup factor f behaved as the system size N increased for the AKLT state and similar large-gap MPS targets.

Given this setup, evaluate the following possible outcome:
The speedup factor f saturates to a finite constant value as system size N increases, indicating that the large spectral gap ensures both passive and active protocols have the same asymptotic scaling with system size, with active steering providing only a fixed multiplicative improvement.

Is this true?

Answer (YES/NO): NO